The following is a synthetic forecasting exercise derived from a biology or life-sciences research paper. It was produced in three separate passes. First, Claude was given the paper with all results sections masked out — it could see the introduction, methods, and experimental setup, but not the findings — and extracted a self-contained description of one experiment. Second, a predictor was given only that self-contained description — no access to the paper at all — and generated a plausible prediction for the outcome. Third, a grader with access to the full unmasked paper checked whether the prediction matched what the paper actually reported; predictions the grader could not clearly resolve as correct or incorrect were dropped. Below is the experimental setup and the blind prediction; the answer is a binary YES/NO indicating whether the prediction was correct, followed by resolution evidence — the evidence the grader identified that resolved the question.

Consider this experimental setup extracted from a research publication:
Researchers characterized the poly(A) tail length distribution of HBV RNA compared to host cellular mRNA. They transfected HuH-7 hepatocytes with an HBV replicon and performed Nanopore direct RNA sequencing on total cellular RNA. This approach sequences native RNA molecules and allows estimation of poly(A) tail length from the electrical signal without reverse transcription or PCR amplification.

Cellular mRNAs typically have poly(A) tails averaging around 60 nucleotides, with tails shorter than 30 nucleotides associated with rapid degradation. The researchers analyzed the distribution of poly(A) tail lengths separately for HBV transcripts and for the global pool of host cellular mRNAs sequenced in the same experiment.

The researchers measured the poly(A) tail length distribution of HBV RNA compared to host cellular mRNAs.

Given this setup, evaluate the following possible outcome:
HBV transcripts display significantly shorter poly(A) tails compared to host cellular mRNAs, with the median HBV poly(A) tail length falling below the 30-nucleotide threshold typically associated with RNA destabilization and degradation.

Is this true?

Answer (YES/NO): NO